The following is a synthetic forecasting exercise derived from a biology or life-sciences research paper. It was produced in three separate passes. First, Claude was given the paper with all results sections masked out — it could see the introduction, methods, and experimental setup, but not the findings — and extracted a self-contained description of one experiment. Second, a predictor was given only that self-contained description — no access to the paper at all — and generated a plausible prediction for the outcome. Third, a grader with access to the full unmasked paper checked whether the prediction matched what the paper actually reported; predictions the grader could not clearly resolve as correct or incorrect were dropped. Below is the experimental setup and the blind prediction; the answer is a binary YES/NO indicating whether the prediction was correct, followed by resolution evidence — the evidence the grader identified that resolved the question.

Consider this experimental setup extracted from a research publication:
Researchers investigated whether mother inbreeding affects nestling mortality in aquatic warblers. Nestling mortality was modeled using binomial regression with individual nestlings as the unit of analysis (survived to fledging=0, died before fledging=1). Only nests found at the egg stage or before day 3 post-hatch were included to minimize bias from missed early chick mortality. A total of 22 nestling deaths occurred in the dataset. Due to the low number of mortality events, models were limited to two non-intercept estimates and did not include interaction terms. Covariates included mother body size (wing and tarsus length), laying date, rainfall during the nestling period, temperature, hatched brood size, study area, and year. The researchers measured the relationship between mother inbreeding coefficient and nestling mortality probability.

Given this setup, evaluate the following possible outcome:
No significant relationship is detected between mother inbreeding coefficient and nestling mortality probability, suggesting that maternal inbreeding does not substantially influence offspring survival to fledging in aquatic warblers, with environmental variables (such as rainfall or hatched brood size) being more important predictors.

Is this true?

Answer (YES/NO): YES